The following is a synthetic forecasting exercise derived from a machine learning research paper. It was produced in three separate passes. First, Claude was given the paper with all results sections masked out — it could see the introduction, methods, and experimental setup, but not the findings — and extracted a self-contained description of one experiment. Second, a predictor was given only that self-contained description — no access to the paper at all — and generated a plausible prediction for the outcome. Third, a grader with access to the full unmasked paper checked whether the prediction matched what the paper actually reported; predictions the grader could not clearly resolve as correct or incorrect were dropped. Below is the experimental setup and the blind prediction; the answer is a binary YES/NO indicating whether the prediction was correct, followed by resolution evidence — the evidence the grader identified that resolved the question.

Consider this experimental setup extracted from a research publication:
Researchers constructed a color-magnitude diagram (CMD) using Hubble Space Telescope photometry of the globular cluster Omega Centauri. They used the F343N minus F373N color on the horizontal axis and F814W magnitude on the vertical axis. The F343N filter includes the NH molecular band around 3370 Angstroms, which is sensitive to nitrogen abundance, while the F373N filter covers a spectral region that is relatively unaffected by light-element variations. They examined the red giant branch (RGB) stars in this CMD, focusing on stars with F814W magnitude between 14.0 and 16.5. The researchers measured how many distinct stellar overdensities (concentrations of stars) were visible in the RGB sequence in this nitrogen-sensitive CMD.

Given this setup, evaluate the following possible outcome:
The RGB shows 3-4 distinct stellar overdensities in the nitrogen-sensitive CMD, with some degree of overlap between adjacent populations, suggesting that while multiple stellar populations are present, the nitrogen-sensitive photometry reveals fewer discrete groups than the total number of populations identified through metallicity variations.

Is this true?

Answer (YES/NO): YES